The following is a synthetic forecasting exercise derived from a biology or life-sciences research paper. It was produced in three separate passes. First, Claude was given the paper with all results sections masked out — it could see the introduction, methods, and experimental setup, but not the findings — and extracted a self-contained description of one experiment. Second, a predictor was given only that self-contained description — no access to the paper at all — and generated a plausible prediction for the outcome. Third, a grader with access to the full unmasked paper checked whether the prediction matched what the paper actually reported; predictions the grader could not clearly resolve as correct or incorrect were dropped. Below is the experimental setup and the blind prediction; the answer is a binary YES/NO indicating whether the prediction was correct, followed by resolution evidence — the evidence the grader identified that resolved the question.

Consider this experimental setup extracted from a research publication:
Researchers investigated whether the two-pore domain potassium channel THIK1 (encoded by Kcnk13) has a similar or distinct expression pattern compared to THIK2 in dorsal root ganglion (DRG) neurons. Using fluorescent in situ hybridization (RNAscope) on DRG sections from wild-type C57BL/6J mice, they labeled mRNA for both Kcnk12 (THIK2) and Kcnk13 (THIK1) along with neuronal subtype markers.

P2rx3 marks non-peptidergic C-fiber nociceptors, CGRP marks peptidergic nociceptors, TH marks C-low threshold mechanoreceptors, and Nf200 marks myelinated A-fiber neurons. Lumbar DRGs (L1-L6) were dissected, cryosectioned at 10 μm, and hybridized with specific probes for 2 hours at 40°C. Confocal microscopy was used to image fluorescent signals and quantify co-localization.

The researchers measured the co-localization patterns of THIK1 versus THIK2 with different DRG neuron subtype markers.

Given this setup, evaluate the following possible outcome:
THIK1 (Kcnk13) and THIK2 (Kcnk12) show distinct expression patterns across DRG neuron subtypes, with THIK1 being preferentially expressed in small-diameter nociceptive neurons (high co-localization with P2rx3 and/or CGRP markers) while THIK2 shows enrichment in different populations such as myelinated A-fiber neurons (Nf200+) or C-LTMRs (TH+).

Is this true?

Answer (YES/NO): NO